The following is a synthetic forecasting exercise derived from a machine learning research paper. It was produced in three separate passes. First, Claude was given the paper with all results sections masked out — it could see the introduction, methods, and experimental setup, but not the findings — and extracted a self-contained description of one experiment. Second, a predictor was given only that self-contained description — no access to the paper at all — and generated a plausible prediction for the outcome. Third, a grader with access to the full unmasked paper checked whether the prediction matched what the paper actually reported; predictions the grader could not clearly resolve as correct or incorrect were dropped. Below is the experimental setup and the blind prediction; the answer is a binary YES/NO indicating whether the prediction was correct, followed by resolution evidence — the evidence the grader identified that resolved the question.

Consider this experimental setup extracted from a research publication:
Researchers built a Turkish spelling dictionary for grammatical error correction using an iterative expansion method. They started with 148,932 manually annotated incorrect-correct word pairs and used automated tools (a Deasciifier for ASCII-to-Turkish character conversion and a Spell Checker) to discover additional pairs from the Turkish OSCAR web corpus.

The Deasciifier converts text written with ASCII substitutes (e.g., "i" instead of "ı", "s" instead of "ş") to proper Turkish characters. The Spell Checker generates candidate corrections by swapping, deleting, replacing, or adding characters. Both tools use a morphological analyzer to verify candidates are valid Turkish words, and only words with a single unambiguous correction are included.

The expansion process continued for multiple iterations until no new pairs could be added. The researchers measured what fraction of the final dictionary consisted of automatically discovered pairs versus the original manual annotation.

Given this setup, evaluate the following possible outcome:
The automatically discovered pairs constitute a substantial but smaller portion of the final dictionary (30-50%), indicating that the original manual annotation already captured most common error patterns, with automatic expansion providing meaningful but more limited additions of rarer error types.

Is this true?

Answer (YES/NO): NO